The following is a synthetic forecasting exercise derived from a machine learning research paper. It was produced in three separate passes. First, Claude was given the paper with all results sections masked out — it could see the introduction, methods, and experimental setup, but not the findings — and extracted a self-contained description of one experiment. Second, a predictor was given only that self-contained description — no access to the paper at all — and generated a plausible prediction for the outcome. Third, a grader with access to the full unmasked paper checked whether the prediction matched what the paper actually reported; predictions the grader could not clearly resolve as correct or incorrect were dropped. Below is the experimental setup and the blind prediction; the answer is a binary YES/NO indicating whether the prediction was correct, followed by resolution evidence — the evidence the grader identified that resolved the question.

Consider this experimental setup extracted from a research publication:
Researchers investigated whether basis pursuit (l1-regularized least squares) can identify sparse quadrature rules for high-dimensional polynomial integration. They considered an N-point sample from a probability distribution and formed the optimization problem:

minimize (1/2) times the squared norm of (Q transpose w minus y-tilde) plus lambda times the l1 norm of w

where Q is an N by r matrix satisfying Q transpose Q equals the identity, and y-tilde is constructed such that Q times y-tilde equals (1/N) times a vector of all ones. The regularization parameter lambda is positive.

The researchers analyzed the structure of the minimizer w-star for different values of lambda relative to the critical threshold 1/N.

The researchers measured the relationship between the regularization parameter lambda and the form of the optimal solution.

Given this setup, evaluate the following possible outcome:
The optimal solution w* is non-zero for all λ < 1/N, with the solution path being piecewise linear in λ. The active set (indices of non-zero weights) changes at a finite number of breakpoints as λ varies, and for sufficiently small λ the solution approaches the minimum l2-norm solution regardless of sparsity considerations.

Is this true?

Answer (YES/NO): NO